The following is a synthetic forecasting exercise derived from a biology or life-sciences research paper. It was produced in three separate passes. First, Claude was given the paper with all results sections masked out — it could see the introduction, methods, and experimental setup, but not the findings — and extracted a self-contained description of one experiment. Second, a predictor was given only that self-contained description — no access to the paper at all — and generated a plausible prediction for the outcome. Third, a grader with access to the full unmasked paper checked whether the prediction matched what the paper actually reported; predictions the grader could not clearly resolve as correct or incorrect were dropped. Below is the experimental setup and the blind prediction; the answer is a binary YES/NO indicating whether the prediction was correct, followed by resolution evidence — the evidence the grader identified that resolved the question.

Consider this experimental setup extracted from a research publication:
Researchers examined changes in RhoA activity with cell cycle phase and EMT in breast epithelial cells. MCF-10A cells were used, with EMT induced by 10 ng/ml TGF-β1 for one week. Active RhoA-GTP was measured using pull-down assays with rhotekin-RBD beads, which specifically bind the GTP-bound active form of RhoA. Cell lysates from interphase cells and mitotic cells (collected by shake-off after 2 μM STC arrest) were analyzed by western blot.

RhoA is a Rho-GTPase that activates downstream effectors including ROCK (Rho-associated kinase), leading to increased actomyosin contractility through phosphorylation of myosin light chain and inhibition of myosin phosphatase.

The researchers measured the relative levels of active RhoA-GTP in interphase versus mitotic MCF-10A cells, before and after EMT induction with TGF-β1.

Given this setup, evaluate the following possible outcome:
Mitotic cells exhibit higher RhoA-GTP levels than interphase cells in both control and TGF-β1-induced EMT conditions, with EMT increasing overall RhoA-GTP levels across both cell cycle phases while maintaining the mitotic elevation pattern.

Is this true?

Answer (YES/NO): NO